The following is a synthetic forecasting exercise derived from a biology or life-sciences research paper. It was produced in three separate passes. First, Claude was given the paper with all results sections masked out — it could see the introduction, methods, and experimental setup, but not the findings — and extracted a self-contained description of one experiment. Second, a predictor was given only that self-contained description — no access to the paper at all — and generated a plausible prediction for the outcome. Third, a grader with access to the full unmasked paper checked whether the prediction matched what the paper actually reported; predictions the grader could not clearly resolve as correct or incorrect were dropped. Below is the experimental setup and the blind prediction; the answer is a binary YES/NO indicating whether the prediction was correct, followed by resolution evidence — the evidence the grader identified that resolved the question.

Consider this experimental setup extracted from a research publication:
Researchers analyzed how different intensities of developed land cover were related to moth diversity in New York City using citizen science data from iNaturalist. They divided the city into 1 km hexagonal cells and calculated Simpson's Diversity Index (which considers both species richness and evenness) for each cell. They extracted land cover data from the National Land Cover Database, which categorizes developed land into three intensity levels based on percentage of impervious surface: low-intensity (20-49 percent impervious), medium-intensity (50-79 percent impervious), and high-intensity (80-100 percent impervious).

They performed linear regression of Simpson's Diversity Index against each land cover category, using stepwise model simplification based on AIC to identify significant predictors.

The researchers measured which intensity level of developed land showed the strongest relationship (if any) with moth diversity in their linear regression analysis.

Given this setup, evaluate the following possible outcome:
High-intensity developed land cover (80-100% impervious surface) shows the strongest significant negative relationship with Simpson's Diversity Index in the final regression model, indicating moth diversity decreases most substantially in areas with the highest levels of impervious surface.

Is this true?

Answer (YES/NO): NO